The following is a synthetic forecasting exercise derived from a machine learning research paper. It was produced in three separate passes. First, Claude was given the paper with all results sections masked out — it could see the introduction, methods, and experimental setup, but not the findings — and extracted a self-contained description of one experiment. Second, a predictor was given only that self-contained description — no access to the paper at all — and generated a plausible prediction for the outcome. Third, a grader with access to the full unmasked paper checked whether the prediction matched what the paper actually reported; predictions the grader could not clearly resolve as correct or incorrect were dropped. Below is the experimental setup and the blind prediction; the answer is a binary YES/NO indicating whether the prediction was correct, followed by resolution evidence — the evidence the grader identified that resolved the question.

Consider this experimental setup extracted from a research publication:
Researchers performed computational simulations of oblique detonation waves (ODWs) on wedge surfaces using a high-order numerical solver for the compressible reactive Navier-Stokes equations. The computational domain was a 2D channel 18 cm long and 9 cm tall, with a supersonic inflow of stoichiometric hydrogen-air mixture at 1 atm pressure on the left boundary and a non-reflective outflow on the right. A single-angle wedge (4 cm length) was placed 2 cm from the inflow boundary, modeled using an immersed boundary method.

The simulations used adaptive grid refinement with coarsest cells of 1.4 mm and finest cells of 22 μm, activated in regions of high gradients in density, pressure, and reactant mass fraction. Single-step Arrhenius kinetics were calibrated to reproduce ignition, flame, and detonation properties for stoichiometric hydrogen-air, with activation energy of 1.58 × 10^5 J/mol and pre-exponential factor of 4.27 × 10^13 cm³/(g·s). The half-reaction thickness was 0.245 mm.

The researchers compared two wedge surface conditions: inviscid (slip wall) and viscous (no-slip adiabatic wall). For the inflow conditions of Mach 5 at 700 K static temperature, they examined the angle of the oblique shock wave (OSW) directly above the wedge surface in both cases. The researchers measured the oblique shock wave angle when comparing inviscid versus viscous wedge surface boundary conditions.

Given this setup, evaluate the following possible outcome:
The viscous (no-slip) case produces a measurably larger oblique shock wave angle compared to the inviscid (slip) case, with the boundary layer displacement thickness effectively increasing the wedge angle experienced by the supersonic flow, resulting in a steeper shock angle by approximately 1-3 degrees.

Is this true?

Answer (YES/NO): NO